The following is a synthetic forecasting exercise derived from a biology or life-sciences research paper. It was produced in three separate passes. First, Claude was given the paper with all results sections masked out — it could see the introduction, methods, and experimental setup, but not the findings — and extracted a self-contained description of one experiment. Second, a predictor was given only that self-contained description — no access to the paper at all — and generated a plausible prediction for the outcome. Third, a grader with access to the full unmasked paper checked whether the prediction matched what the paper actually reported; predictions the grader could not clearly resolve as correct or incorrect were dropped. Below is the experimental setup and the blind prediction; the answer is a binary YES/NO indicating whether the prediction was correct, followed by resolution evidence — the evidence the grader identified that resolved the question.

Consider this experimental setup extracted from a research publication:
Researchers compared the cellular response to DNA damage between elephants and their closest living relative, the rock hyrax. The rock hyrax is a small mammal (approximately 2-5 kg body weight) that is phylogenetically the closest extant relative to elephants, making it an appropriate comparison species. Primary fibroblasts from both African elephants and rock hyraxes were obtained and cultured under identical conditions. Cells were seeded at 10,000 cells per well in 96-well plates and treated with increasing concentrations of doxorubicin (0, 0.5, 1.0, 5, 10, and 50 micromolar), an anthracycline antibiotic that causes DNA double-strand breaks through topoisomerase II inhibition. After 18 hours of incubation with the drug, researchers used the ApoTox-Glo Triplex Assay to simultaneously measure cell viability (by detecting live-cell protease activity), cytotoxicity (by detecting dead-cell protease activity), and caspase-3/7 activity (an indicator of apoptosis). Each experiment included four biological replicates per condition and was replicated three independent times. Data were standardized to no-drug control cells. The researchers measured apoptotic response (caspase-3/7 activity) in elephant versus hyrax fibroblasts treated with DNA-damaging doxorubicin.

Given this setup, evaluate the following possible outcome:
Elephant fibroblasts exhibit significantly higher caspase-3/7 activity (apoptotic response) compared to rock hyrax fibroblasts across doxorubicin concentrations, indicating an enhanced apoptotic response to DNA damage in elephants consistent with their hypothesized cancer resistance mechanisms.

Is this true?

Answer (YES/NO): YES